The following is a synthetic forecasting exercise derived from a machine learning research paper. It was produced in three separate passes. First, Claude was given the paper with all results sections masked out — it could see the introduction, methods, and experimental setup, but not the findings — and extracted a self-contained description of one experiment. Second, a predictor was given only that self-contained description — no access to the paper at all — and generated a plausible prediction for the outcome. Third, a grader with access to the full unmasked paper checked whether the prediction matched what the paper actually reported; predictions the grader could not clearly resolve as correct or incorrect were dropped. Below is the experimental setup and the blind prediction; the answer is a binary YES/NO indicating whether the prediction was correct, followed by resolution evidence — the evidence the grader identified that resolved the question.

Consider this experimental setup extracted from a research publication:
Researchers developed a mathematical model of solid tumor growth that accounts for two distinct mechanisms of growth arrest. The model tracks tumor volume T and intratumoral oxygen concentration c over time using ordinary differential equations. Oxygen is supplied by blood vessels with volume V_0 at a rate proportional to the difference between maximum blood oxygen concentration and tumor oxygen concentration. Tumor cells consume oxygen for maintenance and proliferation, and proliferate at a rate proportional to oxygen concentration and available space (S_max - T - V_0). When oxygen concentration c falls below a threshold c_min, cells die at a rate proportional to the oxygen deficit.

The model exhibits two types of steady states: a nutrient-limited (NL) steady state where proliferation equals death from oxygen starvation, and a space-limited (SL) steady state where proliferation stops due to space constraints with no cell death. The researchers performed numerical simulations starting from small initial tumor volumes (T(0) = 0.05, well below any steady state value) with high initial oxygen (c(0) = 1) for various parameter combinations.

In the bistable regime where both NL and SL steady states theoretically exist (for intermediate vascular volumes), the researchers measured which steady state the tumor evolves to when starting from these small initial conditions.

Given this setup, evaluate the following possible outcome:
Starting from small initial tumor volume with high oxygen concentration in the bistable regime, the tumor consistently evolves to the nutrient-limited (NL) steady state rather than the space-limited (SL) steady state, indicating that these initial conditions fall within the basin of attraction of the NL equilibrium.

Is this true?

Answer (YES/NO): YES